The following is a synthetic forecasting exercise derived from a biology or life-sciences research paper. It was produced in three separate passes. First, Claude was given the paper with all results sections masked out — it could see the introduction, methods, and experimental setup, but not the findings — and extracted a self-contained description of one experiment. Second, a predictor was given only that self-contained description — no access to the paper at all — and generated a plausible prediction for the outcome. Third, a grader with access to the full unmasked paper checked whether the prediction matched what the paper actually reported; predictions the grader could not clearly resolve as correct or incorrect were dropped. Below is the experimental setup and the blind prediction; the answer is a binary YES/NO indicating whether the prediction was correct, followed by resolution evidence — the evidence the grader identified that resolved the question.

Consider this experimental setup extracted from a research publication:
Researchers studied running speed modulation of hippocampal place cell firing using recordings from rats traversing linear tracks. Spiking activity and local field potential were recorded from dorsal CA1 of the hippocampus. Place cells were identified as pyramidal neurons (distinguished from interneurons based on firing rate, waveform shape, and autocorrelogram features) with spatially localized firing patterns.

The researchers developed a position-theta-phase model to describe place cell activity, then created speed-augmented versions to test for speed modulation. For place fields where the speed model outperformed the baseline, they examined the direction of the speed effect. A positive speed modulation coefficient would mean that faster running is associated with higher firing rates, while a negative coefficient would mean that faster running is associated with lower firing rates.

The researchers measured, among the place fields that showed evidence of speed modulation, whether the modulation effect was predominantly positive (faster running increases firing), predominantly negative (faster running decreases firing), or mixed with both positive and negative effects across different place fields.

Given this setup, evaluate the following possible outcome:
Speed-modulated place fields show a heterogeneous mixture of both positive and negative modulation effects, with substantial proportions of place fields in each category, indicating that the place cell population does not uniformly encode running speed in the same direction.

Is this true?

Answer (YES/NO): YES